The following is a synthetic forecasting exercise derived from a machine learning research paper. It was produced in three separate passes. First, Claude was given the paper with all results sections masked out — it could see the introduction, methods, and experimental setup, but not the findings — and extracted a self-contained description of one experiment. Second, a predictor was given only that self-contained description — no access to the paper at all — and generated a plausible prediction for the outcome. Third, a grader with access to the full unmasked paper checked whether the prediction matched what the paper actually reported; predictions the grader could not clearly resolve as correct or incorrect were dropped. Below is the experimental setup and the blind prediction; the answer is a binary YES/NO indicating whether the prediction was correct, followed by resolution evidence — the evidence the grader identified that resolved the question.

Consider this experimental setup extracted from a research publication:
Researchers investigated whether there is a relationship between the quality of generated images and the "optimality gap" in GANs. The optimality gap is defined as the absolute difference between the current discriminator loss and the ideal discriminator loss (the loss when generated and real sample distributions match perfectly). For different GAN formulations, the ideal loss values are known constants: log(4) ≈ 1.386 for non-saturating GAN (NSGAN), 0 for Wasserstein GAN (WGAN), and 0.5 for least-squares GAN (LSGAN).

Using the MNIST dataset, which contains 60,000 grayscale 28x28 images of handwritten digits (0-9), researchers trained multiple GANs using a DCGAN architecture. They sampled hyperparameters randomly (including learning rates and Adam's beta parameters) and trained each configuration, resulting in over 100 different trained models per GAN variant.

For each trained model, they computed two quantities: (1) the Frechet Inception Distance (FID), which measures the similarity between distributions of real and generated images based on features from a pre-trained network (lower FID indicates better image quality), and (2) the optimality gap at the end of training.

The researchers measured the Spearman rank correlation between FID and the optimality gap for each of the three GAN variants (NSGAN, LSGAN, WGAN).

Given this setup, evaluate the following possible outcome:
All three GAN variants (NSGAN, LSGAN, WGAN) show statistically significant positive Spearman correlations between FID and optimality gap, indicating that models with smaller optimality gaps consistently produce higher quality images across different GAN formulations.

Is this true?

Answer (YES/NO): YES